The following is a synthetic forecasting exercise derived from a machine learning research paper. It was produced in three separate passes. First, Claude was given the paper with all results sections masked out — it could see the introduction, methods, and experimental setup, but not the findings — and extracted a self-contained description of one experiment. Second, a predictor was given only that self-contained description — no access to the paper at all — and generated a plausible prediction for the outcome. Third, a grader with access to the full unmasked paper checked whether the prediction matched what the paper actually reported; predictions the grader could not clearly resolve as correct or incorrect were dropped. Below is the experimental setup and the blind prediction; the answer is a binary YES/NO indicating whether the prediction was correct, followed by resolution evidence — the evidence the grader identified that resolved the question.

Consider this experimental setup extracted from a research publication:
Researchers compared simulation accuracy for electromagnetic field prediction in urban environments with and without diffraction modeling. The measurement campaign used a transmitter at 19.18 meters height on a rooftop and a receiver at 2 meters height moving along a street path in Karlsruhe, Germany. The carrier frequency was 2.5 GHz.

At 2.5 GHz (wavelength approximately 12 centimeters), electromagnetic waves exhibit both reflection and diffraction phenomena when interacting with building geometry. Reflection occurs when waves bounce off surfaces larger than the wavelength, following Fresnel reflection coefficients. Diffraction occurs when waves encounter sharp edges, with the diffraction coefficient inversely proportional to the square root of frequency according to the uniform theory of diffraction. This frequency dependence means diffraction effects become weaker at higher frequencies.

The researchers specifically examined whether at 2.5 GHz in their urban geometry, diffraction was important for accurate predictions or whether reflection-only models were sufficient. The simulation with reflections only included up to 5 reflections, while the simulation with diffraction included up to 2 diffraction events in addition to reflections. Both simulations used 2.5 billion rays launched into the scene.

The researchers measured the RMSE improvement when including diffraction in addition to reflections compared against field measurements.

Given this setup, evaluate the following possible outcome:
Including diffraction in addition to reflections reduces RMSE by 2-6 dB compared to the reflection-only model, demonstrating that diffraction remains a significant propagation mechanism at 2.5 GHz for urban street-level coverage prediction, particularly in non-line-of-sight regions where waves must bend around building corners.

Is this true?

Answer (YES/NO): YES